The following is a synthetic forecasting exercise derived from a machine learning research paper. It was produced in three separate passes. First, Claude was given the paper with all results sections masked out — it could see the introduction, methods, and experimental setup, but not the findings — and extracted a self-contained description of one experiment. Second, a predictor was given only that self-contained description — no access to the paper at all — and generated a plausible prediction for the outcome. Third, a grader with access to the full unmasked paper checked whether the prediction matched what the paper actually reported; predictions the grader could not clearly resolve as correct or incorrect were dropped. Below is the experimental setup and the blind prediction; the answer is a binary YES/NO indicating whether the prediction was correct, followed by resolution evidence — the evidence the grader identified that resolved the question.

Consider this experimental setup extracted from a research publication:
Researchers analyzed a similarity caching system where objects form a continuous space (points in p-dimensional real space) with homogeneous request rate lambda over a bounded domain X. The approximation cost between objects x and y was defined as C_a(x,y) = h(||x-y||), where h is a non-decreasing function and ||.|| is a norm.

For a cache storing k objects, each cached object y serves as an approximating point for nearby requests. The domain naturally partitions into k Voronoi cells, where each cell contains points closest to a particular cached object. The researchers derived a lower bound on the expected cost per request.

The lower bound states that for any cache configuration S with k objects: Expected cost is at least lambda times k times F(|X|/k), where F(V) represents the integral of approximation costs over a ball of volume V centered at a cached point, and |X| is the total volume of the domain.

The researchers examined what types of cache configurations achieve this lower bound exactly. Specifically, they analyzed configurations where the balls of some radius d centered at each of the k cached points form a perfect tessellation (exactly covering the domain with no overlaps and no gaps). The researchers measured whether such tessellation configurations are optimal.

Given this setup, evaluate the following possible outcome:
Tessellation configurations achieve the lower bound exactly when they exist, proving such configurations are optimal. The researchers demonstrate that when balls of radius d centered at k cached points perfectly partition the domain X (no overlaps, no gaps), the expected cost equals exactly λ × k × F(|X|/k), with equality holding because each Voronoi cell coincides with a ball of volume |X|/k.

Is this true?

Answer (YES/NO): YES